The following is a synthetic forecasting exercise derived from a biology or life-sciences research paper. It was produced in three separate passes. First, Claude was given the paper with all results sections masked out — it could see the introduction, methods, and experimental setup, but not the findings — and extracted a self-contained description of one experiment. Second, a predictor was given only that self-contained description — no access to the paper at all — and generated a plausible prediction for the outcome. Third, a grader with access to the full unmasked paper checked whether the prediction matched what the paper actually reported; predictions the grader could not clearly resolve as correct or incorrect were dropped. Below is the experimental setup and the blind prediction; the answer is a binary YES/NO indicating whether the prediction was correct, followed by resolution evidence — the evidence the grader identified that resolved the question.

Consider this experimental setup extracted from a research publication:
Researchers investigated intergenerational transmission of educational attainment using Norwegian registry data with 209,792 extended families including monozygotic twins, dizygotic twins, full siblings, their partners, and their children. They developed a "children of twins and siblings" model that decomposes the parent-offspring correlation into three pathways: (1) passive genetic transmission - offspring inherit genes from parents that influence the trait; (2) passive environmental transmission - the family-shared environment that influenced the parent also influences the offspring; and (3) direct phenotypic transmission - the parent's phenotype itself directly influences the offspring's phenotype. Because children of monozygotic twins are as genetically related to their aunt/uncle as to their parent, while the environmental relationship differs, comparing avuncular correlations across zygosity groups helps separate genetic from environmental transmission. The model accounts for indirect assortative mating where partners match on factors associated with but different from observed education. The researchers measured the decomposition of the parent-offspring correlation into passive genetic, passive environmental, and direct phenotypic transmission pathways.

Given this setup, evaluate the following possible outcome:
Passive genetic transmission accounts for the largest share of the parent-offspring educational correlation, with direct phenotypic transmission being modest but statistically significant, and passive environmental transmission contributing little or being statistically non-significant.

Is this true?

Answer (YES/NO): NO